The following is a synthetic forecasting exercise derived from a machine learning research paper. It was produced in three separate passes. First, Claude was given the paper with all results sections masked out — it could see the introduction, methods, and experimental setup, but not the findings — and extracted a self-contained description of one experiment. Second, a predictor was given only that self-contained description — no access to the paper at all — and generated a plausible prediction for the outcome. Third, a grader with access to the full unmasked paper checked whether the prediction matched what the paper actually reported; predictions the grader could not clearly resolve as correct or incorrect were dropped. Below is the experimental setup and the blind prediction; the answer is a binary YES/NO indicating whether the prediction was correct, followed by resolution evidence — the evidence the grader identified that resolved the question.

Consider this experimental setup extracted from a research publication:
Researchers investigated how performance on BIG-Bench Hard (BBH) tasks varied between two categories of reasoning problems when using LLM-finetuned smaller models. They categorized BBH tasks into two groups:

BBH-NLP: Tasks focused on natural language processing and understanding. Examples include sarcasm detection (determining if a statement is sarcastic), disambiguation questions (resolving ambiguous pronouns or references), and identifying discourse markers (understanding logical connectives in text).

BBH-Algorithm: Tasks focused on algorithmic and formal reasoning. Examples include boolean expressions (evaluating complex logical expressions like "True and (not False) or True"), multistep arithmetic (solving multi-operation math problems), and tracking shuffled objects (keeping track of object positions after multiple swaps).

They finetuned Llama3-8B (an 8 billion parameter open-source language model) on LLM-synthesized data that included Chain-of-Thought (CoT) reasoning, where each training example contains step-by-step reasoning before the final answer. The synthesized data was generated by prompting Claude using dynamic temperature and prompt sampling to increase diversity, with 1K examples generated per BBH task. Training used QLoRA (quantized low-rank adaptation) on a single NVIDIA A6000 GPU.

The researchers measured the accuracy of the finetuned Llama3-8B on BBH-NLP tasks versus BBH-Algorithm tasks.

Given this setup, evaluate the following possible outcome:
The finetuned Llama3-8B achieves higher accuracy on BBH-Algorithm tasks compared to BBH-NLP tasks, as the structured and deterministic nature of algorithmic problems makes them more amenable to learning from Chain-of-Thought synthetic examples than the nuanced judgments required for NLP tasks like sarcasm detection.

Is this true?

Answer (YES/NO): NO